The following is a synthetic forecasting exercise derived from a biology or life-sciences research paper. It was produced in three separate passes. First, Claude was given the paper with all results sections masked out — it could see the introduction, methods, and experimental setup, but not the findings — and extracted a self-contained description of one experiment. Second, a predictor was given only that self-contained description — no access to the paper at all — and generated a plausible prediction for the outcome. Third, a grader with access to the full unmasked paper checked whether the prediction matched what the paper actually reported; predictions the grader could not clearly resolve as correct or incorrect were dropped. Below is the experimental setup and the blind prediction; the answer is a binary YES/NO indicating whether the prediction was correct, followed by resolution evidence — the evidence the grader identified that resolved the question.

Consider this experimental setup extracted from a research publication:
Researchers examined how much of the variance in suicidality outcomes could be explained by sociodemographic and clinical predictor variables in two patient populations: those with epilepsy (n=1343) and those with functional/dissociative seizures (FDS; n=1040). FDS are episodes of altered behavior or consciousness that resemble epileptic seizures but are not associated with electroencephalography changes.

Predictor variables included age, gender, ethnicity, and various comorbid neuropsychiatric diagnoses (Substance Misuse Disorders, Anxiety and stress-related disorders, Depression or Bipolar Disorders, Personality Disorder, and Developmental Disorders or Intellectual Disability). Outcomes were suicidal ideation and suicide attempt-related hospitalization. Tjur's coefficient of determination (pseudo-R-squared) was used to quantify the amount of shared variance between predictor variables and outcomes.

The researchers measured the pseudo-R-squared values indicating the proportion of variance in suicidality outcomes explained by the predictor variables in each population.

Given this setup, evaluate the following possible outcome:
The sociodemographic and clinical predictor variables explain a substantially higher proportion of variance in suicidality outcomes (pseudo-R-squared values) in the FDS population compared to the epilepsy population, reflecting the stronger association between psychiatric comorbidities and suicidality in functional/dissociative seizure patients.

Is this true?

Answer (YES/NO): NO